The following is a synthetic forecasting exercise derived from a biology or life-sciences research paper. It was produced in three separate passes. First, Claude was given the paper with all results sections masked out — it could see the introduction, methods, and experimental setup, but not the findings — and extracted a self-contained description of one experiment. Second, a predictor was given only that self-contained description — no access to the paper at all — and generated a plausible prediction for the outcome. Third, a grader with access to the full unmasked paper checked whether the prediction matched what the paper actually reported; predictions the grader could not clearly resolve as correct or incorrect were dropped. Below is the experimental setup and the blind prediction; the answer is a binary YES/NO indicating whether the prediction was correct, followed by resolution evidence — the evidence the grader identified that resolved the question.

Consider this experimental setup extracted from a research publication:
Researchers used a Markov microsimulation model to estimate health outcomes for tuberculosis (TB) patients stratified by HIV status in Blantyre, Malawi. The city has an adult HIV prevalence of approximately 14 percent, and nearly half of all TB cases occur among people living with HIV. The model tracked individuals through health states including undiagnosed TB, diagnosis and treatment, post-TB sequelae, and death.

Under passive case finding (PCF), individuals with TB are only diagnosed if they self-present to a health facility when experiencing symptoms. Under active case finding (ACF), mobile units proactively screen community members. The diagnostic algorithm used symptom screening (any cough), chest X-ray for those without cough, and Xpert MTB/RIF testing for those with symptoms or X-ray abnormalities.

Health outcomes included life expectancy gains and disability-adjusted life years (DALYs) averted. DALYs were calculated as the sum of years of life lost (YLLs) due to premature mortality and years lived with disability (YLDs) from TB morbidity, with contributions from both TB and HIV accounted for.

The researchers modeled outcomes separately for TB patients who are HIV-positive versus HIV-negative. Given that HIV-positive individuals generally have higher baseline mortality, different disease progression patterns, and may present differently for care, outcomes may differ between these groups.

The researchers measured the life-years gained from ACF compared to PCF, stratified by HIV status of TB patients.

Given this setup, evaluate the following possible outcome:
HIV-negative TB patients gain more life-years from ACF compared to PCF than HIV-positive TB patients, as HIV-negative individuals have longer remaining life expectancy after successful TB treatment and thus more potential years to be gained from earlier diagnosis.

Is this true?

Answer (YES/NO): YES